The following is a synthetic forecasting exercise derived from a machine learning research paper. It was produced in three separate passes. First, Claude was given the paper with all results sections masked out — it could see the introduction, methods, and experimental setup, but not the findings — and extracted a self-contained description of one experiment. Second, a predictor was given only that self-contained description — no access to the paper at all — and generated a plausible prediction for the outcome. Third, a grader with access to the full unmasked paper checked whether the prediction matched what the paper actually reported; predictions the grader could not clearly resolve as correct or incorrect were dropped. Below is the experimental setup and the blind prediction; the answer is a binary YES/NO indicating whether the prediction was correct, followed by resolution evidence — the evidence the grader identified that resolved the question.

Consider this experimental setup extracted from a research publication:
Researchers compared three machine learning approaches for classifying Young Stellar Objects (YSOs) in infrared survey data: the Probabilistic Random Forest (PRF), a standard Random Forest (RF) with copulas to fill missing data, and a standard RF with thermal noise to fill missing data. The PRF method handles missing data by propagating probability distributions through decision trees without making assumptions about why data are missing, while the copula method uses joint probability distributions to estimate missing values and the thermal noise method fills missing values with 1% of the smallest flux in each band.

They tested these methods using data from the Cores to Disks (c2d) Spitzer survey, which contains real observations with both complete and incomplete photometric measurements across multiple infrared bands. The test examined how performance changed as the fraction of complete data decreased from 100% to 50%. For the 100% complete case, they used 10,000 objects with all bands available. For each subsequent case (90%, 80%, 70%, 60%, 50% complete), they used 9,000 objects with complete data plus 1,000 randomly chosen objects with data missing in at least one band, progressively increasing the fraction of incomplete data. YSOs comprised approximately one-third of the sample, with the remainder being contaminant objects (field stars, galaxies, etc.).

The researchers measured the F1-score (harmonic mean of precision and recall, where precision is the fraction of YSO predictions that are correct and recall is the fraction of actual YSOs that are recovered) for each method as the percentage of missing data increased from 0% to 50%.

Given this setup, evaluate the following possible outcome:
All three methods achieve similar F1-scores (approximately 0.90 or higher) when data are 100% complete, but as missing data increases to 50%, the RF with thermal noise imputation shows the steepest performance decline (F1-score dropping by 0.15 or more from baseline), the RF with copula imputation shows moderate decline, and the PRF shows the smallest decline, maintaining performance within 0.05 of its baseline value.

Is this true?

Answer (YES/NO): NO